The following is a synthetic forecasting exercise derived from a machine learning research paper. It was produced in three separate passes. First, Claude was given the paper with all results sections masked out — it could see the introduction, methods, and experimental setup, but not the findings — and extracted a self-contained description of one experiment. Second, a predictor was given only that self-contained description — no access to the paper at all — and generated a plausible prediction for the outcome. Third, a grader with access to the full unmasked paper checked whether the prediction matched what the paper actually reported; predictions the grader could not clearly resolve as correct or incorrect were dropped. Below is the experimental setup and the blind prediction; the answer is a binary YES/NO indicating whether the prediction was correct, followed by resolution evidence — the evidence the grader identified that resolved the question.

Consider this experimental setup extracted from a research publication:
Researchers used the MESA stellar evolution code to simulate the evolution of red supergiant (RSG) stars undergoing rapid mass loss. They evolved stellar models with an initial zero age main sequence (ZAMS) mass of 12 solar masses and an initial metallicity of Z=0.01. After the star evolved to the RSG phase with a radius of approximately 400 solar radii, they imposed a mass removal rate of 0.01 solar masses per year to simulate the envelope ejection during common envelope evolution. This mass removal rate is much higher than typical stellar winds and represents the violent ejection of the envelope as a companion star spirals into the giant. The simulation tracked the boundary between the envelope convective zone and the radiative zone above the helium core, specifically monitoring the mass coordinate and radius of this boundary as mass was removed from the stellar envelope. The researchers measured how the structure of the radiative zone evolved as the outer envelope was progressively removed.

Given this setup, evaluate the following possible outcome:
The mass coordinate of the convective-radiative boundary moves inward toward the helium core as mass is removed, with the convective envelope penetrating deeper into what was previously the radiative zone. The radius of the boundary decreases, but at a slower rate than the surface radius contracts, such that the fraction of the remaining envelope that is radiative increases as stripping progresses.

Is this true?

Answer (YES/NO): NO